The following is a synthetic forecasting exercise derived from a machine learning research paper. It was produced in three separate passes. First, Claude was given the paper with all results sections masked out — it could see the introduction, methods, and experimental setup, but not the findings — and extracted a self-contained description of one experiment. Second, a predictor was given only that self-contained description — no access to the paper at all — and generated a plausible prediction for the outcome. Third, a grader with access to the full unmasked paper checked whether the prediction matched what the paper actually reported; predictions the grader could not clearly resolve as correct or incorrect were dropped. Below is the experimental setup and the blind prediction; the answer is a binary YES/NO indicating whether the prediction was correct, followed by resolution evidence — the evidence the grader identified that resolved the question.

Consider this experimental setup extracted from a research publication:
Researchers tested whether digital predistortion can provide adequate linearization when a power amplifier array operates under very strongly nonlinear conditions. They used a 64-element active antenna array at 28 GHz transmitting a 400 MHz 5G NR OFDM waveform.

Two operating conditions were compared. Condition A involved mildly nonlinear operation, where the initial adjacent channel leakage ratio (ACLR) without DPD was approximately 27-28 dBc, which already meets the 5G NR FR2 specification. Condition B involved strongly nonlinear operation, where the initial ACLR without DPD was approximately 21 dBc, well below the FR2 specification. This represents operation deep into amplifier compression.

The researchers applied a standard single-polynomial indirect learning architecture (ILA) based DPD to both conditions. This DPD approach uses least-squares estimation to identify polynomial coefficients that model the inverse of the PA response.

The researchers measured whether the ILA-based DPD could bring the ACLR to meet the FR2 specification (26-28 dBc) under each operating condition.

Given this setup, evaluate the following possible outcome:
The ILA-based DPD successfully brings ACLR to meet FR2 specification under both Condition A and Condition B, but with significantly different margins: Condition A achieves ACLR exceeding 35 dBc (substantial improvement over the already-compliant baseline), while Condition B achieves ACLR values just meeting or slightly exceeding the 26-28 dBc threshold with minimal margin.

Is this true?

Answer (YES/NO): NO